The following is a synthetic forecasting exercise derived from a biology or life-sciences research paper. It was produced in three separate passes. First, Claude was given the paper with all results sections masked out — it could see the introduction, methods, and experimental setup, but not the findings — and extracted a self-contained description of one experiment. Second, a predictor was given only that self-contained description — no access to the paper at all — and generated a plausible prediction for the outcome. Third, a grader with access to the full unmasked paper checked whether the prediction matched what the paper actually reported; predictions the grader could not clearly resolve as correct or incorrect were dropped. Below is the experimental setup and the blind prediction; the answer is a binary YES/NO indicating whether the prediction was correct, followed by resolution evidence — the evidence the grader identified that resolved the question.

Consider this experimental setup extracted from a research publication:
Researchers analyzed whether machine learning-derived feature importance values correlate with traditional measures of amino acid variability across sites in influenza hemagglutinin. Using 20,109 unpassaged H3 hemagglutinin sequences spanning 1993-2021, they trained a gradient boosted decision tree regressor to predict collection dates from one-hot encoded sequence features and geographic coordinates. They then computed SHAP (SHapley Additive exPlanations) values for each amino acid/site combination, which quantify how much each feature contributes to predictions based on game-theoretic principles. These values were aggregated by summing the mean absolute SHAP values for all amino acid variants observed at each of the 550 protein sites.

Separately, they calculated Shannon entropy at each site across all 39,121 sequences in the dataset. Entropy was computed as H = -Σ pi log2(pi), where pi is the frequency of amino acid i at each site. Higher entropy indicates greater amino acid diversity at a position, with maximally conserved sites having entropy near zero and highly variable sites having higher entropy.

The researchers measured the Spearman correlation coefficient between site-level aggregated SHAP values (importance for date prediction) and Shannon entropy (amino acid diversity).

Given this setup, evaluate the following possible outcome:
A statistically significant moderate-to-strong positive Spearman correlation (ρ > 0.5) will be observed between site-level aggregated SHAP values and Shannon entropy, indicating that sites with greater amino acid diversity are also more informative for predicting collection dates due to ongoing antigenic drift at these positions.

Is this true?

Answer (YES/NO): YES